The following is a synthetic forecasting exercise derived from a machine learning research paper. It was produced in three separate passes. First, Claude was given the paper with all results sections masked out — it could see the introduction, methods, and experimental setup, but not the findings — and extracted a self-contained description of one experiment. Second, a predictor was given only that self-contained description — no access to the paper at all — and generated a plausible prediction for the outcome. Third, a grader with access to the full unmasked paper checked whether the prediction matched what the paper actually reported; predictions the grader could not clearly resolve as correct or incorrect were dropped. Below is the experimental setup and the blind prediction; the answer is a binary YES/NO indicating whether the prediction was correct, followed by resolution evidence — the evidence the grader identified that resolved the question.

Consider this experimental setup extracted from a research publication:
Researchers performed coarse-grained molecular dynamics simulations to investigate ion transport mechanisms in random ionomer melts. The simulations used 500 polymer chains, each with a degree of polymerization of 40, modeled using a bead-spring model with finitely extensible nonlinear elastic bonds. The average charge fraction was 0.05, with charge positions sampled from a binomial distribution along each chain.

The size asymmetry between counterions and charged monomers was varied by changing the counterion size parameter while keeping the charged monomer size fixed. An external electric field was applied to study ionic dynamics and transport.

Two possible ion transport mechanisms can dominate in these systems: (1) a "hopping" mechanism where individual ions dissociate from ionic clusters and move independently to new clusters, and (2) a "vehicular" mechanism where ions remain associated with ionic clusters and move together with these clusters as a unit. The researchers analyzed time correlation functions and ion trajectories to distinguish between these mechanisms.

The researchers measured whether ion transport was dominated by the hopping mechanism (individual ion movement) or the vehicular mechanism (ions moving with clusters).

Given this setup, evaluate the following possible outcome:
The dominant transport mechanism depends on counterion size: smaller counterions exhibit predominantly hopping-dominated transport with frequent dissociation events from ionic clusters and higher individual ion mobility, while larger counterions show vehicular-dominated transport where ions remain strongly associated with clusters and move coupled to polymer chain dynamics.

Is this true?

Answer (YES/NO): NO